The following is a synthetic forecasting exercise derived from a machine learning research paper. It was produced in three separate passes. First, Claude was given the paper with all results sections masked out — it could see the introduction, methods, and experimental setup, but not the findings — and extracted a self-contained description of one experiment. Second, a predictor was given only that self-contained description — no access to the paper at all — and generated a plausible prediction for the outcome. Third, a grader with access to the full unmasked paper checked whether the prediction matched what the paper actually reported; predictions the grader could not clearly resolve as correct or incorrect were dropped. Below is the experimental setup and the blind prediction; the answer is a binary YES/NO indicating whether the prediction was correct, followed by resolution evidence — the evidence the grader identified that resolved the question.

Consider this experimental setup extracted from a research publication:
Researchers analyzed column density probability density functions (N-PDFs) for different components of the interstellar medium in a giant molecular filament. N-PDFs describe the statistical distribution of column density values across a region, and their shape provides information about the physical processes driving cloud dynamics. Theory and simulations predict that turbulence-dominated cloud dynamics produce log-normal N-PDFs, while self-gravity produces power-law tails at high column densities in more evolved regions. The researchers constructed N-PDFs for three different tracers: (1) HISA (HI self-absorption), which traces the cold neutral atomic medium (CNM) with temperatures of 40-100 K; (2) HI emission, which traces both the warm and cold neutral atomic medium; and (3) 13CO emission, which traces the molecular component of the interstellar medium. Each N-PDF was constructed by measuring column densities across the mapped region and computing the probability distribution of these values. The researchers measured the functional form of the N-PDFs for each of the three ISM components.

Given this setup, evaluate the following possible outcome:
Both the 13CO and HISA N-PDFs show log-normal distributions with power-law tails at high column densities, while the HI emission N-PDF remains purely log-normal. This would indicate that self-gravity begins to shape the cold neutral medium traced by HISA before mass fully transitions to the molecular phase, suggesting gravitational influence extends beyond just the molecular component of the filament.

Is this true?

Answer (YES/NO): NO